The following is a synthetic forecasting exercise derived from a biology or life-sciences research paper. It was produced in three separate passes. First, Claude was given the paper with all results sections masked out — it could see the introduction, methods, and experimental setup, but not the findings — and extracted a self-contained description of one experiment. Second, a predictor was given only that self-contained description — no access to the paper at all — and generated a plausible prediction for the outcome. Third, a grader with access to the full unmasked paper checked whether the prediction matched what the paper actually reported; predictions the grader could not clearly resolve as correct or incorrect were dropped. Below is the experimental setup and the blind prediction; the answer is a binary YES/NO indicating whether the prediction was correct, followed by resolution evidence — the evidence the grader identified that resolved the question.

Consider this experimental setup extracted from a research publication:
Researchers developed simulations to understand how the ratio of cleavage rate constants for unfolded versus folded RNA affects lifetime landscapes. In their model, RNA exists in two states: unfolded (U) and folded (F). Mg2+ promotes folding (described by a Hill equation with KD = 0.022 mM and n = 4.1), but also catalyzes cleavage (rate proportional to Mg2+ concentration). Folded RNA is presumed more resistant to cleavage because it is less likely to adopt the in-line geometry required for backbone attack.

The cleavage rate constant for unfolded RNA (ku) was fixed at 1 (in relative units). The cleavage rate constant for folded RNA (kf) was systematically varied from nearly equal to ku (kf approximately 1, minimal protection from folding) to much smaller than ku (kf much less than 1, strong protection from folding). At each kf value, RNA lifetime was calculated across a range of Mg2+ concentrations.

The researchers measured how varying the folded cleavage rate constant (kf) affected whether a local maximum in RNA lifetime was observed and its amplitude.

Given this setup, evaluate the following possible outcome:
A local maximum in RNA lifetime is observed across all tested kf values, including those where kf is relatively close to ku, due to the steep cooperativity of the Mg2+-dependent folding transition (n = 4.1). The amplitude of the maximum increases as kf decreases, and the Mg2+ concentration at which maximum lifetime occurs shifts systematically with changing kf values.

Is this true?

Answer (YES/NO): NO